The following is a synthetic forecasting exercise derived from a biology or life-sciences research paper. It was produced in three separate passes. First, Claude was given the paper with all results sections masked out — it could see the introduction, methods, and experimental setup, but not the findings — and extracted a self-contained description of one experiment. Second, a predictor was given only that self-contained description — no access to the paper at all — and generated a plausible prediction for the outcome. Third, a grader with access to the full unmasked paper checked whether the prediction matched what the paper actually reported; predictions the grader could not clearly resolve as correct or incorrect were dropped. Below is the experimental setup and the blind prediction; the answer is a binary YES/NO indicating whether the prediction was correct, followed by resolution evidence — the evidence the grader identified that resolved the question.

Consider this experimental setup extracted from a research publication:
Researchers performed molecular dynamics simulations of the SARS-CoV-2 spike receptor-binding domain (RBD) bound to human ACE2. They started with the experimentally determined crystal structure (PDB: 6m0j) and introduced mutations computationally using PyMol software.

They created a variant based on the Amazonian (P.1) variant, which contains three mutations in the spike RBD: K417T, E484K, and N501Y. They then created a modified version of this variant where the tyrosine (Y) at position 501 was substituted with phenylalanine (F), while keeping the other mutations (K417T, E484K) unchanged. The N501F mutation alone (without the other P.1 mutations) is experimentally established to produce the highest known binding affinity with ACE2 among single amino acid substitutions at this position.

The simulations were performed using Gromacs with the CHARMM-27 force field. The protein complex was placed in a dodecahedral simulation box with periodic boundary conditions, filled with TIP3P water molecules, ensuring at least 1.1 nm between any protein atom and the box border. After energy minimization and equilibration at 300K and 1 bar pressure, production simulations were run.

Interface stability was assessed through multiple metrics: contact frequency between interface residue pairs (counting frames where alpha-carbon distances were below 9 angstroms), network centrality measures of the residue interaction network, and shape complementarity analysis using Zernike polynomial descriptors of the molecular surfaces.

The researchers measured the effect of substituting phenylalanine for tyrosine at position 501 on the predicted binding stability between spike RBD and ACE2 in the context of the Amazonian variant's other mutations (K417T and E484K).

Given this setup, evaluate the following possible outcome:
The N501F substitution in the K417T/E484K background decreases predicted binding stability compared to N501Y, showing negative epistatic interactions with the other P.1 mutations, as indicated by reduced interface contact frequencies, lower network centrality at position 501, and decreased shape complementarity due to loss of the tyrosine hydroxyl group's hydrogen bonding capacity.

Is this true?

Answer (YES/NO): NO